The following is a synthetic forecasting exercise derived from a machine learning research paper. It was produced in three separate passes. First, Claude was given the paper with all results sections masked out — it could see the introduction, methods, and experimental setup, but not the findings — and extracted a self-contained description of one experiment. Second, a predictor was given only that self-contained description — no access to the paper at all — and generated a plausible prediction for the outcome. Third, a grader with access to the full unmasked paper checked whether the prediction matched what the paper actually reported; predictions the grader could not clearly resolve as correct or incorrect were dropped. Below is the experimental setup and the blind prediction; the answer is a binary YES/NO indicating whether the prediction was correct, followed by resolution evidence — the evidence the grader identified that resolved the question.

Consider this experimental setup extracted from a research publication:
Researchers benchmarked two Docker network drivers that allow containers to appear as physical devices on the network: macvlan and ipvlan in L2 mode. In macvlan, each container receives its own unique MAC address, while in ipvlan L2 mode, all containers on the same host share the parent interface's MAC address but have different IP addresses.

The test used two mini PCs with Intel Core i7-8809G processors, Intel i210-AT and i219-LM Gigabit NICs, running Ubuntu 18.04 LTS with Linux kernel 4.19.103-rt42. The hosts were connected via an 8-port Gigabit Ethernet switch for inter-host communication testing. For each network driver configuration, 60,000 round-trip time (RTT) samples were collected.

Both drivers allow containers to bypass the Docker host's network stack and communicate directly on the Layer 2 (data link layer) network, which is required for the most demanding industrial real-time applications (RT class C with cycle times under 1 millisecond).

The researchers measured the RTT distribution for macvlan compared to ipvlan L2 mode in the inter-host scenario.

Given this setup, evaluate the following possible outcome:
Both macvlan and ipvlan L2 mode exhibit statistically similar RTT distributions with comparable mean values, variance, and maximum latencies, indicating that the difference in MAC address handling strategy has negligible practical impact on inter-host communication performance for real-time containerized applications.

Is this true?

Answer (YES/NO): YES